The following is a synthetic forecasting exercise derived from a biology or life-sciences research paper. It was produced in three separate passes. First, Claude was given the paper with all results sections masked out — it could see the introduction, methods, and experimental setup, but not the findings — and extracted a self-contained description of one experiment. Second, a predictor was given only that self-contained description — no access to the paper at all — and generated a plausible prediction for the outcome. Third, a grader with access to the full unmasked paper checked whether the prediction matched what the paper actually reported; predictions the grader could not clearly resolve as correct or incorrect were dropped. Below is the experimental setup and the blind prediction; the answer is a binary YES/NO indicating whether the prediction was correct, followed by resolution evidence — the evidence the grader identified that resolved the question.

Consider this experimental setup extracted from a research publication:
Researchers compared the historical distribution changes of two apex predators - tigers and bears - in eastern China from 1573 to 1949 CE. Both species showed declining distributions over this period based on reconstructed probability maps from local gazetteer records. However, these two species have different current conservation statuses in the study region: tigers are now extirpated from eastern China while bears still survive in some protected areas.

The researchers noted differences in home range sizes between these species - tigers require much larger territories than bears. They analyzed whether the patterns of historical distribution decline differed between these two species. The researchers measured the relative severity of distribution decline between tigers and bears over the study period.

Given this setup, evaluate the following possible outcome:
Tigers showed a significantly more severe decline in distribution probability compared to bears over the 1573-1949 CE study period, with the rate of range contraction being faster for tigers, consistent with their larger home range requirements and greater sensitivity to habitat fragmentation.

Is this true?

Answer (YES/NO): NO